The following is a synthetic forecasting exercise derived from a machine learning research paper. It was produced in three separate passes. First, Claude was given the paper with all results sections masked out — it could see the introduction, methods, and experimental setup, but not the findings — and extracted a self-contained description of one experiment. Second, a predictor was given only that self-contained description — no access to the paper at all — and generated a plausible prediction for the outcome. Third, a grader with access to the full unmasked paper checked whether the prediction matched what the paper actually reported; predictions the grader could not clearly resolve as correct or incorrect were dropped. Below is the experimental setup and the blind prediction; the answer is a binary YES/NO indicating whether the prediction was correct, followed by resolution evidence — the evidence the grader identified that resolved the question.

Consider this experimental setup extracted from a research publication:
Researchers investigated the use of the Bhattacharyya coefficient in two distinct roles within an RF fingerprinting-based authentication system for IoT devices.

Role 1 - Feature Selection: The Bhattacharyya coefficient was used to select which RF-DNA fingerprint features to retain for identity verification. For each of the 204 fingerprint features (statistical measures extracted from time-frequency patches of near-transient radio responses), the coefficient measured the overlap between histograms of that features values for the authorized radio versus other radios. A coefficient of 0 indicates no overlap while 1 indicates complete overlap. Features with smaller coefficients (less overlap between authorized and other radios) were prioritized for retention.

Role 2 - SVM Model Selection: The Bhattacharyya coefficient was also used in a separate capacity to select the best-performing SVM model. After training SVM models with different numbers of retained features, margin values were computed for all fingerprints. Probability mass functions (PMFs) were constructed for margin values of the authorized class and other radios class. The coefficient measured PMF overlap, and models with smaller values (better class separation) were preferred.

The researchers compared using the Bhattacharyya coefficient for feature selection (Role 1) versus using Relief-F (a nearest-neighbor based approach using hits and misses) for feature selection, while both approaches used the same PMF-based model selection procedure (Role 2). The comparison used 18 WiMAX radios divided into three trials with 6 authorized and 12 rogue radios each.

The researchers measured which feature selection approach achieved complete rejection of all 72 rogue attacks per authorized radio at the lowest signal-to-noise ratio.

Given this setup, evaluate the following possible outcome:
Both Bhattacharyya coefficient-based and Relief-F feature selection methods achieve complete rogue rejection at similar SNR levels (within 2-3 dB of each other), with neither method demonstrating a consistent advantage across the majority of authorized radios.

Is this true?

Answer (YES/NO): NO